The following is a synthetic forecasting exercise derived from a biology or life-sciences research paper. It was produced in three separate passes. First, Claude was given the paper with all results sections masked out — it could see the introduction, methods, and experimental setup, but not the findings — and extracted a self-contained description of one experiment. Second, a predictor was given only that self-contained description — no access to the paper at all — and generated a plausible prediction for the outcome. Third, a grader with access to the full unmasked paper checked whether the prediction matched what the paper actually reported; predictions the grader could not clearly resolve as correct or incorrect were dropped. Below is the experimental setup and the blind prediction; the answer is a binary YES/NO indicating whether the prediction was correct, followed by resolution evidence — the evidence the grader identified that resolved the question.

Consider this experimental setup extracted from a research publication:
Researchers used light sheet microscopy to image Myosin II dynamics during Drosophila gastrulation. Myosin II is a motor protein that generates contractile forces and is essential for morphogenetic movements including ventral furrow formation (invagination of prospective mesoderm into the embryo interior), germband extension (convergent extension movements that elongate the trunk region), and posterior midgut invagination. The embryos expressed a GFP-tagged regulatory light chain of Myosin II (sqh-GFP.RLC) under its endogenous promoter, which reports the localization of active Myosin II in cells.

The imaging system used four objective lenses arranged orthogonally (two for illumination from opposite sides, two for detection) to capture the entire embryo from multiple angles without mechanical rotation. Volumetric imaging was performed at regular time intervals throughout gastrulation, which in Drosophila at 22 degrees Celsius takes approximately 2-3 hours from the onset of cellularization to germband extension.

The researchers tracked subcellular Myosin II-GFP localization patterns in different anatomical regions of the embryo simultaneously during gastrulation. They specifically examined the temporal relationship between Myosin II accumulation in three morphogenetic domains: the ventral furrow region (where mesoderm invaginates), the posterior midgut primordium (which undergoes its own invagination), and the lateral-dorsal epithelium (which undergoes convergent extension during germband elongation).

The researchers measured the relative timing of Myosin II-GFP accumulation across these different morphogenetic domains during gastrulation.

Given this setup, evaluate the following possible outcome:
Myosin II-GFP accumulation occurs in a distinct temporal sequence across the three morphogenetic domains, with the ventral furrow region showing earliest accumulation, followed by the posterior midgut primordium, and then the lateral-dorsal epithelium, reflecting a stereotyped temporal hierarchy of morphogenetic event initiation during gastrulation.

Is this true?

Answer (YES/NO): NO